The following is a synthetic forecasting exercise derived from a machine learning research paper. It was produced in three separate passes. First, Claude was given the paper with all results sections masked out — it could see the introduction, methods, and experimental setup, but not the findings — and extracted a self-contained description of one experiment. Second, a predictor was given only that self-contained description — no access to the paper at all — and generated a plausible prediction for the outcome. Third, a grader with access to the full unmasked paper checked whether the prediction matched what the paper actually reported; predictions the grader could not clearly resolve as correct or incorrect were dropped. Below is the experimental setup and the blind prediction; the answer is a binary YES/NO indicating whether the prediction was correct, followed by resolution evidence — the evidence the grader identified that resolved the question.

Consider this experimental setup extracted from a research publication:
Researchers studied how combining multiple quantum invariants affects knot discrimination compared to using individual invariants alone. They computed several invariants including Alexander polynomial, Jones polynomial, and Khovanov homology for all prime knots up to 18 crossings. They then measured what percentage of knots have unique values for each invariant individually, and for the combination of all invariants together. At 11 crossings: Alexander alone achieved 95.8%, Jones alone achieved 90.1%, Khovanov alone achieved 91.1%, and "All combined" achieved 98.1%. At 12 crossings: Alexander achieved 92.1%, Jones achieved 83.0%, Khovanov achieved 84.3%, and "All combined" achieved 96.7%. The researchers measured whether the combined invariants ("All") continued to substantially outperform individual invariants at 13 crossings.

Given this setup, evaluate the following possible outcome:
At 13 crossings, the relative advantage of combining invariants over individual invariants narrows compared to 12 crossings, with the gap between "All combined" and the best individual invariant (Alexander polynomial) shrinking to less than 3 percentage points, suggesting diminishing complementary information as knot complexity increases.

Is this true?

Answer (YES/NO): NO